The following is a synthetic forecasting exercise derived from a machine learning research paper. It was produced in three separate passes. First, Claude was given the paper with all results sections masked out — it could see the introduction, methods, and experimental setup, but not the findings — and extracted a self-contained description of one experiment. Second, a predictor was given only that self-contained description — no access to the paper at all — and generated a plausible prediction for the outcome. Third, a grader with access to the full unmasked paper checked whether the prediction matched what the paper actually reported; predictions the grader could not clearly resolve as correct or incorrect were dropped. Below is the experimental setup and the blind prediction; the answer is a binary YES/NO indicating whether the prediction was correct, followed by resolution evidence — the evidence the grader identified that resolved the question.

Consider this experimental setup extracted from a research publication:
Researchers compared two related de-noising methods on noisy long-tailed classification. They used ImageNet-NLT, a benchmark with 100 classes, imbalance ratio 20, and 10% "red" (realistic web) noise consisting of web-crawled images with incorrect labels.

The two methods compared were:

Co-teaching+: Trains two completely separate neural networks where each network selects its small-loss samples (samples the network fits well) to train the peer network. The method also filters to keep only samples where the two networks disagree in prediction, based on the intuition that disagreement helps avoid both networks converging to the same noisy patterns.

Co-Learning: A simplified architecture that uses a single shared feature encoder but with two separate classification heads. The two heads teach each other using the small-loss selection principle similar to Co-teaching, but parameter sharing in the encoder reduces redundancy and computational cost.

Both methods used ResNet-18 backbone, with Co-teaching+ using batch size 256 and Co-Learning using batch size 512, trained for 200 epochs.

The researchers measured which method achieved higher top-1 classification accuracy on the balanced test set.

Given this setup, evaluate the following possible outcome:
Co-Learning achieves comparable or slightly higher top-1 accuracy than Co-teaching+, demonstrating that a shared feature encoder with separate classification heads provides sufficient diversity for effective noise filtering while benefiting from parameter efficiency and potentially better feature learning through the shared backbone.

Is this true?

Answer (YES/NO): YES